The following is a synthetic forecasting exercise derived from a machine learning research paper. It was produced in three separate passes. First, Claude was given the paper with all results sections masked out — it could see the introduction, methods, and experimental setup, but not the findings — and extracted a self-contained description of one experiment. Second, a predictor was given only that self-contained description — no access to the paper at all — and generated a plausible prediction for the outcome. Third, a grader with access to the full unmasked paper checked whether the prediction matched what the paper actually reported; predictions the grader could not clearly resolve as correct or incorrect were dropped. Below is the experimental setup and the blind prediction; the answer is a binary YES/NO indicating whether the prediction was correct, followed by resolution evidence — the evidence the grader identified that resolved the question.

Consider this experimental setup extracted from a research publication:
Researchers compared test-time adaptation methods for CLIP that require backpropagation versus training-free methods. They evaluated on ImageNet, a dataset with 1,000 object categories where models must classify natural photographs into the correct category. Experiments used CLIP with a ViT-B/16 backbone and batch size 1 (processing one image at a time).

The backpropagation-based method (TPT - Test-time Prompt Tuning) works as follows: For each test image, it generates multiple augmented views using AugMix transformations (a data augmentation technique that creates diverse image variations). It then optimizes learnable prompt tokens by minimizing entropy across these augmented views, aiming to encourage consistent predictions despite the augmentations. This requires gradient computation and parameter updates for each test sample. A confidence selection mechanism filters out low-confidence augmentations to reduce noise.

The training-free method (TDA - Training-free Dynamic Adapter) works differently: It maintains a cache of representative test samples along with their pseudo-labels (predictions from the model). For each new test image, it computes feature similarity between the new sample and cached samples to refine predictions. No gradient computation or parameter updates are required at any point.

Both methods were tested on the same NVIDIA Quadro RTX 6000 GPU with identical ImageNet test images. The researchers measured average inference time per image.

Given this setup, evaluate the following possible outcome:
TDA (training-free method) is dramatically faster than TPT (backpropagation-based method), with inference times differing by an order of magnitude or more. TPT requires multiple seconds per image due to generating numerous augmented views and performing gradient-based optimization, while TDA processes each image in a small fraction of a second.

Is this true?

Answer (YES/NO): YES